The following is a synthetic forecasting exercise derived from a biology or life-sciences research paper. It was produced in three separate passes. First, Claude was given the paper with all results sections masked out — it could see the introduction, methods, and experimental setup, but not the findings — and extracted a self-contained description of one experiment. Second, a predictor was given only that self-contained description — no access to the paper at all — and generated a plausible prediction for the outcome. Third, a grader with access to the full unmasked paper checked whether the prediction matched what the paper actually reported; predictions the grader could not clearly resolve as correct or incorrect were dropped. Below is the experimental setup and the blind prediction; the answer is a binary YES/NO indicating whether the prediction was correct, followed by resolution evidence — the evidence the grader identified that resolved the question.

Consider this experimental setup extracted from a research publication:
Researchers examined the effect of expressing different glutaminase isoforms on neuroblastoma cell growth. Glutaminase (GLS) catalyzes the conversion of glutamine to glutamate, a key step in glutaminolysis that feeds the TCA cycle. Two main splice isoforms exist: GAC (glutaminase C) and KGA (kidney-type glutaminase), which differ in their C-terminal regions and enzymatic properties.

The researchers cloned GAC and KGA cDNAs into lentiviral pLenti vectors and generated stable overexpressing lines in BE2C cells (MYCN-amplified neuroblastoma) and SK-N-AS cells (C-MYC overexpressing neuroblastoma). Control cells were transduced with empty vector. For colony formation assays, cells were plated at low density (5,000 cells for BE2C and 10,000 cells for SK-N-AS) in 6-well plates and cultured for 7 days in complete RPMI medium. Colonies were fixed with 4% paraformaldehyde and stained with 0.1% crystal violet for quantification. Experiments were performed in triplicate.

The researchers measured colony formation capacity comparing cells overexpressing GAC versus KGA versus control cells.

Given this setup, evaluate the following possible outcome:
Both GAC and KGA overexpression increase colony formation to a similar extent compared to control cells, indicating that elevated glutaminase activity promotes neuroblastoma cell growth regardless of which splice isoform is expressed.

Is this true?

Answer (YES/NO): YES